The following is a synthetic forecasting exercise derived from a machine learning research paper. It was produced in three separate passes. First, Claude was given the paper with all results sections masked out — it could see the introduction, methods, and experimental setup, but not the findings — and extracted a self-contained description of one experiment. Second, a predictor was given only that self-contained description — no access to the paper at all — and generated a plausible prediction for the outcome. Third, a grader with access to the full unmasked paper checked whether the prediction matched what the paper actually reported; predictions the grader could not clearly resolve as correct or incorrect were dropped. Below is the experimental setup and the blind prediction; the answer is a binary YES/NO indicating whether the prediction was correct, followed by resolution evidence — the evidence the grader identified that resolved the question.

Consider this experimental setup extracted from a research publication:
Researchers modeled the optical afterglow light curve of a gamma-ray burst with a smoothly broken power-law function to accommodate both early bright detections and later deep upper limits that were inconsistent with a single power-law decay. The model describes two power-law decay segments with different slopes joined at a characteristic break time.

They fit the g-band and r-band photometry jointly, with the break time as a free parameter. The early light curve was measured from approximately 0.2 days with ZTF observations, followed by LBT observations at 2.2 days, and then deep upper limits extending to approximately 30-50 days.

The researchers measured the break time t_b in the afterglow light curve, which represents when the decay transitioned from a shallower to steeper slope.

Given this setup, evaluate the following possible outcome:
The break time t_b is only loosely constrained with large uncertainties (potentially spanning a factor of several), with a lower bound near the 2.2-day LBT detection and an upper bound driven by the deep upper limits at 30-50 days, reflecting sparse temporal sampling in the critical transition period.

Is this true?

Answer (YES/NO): NO